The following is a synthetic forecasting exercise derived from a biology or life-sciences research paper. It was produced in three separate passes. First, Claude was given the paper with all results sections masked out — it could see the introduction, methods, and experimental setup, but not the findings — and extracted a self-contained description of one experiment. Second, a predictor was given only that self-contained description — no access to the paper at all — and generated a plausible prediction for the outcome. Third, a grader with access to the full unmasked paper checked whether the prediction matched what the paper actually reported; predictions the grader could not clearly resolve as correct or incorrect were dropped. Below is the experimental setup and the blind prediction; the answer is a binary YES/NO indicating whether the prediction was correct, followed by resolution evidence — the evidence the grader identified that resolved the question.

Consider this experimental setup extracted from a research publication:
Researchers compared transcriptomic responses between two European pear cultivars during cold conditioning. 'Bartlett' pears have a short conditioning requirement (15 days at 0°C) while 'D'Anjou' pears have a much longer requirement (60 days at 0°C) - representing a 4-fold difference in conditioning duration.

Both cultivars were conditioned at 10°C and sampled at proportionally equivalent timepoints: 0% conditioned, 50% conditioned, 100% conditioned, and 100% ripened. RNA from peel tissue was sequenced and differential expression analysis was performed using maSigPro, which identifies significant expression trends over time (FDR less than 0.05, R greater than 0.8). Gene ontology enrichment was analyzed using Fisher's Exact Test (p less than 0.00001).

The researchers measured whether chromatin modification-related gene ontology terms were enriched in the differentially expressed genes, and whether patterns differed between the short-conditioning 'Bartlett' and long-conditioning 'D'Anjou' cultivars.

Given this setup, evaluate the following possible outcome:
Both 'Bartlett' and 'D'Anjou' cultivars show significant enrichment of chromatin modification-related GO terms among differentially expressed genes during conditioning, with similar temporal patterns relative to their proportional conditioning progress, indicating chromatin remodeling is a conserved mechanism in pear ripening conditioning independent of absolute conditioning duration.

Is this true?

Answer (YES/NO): NO